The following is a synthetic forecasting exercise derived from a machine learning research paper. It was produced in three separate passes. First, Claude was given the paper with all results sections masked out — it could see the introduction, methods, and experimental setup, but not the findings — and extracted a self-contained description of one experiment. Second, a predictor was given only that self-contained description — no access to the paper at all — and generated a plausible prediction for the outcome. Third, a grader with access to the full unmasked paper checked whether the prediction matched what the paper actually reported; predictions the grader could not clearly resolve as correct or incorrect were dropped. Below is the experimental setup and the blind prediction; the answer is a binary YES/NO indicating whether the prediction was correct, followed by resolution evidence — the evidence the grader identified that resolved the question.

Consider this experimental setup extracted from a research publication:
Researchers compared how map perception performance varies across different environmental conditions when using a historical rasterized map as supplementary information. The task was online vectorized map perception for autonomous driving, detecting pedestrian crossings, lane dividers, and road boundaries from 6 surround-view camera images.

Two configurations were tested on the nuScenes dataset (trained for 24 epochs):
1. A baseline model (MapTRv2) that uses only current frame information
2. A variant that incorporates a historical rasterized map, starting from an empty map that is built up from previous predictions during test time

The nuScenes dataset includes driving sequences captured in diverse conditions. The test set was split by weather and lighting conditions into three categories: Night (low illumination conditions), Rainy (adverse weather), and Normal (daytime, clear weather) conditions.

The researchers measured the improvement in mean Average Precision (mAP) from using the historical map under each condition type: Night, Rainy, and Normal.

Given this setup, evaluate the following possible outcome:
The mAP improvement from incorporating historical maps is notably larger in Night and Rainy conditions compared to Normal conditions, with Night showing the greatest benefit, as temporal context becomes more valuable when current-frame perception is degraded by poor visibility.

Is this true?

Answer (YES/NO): NO